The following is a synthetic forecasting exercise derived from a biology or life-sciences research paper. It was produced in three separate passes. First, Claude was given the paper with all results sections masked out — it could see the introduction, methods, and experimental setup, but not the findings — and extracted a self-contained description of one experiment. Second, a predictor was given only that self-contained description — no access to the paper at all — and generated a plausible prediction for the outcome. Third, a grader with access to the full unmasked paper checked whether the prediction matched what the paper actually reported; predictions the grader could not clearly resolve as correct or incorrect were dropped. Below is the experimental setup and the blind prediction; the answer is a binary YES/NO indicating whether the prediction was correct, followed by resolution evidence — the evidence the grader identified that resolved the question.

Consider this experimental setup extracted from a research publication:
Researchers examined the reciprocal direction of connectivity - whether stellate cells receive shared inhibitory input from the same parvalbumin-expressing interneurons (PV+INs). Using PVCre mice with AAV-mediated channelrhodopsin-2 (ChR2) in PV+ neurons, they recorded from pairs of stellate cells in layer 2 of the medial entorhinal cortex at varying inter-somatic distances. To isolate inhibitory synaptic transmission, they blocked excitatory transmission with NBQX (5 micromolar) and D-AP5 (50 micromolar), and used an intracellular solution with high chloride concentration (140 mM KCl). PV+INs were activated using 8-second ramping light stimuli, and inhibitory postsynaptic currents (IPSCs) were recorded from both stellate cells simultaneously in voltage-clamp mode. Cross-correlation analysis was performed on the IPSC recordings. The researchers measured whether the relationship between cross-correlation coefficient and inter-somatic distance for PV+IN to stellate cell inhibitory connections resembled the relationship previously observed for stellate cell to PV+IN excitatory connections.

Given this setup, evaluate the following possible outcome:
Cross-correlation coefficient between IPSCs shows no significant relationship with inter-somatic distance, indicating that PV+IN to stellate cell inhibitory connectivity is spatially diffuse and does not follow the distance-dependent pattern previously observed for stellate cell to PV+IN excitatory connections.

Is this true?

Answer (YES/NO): NO